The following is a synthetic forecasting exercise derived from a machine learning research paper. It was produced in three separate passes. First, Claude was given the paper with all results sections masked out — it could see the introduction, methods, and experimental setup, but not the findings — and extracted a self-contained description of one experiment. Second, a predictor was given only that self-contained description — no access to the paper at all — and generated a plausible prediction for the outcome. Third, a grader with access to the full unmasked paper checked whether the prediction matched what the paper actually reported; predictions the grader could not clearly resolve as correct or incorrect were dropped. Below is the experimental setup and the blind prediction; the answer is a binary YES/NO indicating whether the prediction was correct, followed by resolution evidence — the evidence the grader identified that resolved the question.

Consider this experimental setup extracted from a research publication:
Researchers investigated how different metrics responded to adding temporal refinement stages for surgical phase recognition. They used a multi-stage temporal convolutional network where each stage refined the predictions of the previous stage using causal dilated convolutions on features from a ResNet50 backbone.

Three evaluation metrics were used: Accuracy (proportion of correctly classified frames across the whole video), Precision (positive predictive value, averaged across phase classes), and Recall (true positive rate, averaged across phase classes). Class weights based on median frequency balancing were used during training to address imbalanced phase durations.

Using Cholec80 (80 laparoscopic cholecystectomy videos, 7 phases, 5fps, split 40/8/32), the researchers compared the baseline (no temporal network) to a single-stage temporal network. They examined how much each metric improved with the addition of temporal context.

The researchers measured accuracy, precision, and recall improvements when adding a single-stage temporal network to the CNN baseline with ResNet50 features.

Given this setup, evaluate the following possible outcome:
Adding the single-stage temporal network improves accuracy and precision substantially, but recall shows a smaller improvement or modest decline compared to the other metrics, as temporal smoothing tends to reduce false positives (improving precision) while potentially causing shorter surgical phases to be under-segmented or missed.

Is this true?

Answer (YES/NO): NO